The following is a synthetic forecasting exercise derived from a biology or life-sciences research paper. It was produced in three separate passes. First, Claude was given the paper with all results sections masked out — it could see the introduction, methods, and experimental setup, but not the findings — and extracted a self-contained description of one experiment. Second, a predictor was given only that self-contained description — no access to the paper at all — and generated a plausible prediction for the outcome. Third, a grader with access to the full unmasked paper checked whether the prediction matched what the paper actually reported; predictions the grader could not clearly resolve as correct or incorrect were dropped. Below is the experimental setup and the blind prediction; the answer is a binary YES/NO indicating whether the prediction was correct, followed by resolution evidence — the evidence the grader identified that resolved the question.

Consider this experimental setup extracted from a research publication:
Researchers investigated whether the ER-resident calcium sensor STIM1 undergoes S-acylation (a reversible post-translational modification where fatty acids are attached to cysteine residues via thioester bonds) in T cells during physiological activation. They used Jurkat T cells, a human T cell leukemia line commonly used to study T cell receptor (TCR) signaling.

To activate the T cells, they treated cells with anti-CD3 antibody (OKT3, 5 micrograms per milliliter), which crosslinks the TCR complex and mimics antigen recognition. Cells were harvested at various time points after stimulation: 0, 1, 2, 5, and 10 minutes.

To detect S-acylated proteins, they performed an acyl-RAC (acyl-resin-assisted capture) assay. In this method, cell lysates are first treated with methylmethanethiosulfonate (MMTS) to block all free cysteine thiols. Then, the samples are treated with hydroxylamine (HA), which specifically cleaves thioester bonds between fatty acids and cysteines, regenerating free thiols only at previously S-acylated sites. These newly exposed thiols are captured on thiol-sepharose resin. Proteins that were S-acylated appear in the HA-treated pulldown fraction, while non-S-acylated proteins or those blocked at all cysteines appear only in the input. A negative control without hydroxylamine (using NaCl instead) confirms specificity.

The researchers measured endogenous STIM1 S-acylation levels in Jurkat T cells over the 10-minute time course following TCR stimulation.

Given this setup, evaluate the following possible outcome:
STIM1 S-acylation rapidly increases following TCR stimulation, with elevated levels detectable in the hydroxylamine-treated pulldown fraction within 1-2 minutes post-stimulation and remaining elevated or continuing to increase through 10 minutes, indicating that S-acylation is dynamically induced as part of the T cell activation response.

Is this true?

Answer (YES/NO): NO